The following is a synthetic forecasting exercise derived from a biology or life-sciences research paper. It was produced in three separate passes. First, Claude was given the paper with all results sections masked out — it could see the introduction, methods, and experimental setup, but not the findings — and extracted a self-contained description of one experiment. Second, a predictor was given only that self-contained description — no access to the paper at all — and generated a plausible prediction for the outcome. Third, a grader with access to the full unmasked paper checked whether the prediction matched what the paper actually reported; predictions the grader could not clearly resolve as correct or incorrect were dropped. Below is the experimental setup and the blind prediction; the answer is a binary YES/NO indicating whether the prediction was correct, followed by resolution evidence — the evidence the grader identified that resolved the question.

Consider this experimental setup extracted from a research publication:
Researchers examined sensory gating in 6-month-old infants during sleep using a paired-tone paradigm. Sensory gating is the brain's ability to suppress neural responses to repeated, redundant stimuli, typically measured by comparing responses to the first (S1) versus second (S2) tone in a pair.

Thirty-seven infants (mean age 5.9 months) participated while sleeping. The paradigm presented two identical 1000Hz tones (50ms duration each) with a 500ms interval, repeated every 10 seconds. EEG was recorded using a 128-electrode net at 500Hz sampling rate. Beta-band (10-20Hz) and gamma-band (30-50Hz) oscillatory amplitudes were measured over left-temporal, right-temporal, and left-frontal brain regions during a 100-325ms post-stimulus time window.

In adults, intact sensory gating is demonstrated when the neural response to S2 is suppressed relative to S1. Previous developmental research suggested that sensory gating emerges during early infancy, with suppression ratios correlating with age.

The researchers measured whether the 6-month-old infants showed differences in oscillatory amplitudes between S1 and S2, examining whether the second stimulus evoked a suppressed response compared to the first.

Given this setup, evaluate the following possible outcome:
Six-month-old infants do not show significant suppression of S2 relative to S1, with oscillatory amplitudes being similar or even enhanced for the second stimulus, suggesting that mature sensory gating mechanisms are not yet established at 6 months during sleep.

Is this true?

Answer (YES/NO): NO